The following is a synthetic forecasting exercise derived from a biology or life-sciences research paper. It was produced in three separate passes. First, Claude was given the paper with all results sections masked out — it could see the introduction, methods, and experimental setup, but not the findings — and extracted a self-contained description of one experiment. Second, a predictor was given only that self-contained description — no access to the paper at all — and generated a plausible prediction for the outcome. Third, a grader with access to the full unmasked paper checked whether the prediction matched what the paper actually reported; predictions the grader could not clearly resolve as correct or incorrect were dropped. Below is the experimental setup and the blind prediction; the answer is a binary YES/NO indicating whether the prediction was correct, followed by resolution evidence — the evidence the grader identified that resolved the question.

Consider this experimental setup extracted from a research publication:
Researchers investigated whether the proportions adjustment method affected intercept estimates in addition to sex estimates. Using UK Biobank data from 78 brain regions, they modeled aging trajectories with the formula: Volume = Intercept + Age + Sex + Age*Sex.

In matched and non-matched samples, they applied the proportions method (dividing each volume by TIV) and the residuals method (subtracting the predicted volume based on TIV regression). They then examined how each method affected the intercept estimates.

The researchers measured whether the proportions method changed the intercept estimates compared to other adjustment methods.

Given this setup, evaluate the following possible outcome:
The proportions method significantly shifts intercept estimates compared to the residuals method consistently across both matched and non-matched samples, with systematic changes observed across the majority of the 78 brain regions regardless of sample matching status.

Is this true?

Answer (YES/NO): NO